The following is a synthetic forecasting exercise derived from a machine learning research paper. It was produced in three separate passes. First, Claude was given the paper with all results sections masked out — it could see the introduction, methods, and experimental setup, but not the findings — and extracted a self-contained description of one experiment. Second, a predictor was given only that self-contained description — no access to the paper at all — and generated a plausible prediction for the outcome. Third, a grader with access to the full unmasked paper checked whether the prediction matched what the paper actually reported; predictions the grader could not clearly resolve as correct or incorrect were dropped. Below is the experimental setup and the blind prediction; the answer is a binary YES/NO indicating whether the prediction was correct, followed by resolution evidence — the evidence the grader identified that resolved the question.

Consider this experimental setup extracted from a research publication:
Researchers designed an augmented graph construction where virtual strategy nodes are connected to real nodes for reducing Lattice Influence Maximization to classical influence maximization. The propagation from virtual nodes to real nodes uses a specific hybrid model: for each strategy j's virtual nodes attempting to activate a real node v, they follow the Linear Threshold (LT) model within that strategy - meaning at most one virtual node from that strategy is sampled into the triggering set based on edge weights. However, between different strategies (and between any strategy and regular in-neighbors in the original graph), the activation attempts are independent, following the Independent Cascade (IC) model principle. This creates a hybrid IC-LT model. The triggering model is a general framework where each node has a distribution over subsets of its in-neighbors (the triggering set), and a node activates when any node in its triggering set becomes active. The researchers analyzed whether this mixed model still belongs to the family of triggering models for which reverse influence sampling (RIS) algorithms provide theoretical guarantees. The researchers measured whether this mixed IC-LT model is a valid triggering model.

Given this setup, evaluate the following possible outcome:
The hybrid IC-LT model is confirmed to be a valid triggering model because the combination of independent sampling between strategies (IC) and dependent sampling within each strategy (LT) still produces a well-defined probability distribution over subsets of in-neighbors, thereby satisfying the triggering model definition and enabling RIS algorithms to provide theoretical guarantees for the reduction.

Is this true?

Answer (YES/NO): YES